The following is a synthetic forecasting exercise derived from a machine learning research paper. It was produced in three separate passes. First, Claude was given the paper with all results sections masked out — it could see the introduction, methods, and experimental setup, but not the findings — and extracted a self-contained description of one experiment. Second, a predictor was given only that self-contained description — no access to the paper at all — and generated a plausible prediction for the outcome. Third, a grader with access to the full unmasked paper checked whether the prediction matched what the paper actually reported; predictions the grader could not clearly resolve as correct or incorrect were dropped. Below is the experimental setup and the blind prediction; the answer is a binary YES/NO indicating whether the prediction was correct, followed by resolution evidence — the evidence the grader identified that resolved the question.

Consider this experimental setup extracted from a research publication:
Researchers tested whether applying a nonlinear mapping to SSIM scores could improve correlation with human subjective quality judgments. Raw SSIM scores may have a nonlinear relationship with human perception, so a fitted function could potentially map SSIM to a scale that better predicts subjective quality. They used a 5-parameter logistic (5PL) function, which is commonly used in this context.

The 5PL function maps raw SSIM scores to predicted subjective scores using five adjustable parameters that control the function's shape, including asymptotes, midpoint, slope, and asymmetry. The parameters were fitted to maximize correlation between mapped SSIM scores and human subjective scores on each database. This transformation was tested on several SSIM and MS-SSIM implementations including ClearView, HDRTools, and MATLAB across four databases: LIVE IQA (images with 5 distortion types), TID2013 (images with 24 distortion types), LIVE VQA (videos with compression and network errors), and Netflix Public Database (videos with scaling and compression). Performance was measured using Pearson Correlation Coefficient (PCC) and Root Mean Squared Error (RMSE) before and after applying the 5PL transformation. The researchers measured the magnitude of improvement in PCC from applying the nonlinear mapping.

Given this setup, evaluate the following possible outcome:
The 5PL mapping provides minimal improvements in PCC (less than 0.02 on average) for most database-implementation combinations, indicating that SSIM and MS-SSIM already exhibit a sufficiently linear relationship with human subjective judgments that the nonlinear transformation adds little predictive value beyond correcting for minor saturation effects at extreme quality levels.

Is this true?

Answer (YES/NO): NO